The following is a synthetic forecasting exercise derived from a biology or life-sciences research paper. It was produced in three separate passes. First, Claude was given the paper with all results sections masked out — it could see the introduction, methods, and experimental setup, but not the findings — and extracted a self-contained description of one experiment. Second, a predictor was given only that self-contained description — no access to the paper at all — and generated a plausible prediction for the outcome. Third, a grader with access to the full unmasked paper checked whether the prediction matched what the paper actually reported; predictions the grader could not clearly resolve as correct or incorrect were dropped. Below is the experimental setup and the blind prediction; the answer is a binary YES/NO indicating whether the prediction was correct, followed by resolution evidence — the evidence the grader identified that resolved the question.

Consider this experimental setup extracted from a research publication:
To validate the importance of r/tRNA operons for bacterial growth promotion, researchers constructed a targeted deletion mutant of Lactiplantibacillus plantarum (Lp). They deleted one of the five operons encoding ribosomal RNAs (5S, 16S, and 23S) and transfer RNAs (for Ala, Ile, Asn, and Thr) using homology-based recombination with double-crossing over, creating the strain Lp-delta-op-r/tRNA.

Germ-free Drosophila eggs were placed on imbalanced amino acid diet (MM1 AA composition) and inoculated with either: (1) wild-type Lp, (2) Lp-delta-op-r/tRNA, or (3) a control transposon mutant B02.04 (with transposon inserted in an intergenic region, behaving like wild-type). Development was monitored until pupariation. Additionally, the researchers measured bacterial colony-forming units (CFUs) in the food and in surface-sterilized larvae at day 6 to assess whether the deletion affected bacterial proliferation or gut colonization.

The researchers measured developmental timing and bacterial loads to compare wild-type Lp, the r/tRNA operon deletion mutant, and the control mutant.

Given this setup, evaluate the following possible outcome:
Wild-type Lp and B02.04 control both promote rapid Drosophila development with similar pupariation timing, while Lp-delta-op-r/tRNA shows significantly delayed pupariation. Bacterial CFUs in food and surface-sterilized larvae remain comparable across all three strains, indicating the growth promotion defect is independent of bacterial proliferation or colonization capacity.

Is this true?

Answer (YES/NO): YES